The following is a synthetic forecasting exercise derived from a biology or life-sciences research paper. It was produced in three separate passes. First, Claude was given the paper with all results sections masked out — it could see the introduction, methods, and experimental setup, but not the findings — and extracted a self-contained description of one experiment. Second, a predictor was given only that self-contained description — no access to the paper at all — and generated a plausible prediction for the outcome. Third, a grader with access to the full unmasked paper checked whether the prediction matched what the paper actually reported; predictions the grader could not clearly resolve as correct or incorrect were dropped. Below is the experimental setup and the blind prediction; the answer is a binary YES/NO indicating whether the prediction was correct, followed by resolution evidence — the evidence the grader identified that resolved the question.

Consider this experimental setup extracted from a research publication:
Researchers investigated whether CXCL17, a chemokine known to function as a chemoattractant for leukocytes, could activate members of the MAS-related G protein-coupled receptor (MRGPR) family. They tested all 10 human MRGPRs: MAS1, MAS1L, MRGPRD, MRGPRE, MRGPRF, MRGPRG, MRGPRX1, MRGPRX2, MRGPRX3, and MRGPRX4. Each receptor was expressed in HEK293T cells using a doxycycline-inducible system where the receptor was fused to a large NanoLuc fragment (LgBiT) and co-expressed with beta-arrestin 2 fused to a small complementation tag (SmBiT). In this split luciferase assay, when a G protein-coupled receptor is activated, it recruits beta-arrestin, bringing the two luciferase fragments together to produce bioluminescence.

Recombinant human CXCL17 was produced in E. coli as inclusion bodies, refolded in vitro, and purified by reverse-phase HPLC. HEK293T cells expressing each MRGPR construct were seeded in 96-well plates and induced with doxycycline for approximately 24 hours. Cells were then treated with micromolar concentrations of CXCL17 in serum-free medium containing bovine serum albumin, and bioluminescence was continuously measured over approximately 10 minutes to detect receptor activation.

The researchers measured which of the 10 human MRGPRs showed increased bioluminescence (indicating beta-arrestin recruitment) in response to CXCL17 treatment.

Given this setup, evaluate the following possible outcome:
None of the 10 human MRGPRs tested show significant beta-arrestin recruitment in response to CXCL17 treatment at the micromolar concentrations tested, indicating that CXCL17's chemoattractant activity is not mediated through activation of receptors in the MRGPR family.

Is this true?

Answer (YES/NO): NO